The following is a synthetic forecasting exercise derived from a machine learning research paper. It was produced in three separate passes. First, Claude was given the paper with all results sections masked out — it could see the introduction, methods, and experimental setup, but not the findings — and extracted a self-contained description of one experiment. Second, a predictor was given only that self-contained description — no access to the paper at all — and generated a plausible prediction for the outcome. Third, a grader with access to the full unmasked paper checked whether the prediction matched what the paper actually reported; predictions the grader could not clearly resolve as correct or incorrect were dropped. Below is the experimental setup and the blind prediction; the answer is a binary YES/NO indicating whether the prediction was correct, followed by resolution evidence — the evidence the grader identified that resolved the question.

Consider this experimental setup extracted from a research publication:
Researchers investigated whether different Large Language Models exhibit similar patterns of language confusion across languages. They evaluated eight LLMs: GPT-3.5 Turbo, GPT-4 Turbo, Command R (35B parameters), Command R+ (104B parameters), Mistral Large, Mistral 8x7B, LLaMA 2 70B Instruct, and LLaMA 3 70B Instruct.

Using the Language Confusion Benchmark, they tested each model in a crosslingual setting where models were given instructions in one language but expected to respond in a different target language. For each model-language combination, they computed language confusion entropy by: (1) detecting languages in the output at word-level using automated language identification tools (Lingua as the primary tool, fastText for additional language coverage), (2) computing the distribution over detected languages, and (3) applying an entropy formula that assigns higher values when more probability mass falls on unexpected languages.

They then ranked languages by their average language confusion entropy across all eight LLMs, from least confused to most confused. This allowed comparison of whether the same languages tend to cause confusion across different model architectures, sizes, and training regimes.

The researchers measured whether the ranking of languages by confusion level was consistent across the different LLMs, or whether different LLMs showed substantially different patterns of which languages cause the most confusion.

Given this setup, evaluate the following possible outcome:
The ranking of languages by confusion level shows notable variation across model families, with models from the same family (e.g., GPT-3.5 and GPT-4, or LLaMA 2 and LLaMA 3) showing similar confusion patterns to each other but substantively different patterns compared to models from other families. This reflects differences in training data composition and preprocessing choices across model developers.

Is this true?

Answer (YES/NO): NO